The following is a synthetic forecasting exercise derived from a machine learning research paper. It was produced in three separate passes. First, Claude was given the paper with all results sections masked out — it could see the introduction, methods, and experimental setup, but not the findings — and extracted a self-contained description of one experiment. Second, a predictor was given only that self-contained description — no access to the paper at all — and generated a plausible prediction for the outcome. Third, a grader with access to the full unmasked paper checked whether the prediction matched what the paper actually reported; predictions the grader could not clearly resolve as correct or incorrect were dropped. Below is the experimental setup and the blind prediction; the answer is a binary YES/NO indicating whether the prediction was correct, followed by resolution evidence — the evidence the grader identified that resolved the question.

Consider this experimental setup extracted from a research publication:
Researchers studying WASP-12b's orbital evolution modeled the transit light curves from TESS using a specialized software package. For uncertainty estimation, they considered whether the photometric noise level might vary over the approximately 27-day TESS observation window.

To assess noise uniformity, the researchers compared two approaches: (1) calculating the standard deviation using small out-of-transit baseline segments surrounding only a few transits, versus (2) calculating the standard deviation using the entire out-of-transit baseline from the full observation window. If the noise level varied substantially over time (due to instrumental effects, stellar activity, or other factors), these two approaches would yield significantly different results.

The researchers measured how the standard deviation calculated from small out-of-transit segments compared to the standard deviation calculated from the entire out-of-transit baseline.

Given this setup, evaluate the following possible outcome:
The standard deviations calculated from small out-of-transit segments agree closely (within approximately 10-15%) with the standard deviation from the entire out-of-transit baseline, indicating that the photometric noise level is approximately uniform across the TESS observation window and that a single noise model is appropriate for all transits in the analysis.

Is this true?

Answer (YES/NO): YES